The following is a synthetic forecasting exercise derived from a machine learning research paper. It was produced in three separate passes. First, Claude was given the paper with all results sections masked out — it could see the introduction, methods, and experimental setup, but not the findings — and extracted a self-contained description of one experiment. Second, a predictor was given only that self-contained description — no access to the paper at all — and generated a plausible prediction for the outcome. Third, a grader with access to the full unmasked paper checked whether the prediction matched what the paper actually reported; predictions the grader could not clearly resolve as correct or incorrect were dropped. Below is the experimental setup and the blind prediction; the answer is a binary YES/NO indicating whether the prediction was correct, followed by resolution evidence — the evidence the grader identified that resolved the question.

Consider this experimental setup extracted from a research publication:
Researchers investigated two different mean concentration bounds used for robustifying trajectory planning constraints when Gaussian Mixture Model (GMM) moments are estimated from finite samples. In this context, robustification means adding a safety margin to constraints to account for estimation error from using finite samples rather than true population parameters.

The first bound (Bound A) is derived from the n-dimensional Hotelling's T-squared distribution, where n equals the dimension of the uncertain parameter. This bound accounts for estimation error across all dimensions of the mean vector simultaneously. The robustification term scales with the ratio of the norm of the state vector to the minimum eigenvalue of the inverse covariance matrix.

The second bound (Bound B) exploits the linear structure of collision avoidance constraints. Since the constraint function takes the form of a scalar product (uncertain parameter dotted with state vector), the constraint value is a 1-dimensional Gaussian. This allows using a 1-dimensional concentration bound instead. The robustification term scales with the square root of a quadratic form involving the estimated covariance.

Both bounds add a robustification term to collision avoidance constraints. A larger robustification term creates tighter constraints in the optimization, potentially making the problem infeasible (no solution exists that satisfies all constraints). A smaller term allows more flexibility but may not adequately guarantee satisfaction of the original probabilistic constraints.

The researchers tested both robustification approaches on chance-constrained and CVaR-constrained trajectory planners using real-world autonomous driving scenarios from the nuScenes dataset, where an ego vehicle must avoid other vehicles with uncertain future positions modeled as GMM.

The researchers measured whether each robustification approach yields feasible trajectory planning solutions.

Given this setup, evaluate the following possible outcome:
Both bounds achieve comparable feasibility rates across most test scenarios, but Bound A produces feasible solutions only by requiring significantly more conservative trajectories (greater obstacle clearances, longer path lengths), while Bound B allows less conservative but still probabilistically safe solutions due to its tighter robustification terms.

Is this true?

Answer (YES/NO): NO